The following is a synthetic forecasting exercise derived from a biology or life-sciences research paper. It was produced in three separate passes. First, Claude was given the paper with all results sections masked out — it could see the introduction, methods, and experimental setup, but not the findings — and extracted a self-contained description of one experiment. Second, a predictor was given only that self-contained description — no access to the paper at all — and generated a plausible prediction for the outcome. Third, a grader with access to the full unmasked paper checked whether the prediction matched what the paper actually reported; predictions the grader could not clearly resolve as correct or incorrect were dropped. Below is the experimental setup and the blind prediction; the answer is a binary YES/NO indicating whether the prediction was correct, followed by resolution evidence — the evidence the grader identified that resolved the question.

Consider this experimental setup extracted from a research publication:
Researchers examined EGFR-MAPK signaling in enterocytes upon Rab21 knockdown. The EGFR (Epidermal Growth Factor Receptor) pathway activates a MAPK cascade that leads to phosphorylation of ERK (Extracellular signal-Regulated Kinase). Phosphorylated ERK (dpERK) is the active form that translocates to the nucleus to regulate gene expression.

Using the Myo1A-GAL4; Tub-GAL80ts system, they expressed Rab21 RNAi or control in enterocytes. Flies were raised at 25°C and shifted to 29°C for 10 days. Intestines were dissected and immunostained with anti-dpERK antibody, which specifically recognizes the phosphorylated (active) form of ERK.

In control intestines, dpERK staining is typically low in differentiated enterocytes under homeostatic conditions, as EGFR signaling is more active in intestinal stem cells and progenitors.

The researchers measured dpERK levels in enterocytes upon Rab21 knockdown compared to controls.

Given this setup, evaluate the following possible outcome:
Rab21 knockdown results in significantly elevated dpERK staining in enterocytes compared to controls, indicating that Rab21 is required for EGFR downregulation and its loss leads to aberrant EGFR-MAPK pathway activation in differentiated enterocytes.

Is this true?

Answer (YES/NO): YES